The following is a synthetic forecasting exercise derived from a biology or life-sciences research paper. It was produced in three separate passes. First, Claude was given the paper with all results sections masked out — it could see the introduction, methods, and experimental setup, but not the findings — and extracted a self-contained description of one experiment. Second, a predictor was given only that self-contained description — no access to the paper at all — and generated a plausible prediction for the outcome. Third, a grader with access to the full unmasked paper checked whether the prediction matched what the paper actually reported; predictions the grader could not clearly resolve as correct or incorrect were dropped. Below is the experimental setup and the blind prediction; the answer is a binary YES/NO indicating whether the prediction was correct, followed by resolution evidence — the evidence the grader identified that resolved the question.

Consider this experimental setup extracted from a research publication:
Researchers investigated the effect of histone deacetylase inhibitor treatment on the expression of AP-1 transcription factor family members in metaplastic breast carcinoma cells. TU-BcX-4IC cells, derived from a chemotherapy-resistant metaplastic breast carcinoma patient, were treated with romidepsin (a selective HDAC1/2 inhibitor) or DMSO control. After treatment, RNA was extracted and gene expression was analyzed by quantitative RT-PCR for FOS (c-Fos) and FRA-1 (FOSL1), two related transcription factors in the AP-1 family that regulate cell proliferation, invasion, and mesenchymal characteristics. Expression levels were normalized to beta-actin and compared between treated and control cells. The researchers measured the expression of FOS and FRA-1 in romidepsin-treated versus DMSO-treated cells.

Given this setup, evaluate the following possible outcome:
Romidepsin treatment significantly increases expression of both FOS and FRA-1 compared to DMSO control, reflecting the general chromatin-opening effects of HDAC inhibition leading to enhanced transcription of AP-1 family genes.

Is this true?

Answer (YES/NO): NO